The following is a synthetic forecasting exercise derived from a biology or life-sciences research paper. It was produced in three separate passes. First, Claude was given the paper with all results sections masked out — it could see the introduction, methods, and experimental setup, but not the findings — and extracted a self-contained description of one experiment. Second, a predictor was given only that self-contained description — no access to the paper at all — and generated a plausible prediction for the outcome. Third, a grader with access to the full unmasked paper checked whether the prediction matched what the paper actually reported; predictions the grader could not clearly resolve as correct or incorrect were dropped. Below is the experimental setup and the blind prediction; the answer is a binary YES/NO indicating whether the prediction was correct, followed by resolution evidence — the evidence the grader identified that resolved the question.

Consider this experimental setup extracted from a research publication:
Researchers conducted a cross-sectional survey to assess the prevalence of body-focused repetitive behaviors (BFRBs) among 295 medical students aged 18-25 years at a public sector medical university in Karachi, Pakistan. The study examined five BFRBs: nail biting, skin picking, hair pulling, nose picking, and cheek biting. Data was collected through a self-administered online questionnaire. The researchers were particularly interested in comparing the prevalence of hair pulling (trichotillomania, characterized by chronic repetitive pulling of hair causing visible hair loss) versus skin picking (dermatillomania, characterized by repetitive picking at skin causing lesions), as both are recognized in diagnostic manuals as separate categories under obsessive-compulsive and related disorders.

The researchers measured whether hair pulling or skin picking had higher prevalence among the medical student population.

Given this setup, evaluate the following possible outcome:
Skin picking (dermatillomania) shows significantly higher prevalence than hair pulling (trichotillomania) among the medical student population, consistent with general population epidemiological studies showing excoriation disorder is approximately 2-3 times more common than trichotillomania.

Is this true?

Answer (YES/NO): NO